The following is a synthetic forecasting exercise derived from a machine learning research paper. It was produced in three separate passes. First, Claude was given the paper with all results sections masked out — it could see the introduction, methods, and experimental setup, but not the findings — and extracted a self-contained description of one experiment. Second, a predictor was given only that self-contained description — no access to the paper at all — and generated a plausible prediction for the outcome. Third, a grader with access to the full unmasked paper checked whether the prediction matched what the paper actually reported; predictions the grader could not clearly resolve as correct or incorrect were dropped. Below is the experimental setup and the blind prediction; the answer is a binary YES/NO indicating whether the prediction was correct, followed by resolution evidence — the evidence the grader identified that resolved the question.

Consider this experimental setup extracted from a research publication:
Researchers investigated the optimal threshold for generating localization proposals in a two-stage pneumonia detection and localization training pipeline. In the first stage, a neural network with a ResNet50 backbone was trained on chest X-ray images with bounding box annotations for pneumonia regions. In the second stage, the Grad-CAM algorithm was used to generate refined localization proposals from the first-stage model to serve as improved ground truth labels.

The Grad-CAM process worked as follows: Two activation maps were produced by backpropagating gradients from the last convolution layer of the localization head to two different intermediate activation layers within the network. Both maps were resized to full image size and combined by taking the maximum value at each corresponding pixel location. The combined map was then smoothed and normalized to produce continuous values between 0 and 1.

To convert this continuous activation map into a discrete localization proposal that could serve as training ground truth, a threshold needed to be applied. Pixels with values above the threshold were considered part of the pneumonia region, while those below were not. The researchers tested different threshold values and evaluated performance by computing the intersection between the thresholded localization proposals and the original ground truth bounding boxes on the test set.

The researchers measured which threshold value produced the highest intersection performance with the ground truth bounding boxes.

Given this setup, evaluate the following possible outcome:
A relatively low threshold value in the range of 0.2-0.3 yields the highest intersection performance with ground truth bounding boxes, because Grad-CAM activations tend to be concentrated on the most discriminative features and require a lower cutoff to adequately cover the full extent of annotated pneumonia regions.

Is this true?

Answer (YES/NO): NO